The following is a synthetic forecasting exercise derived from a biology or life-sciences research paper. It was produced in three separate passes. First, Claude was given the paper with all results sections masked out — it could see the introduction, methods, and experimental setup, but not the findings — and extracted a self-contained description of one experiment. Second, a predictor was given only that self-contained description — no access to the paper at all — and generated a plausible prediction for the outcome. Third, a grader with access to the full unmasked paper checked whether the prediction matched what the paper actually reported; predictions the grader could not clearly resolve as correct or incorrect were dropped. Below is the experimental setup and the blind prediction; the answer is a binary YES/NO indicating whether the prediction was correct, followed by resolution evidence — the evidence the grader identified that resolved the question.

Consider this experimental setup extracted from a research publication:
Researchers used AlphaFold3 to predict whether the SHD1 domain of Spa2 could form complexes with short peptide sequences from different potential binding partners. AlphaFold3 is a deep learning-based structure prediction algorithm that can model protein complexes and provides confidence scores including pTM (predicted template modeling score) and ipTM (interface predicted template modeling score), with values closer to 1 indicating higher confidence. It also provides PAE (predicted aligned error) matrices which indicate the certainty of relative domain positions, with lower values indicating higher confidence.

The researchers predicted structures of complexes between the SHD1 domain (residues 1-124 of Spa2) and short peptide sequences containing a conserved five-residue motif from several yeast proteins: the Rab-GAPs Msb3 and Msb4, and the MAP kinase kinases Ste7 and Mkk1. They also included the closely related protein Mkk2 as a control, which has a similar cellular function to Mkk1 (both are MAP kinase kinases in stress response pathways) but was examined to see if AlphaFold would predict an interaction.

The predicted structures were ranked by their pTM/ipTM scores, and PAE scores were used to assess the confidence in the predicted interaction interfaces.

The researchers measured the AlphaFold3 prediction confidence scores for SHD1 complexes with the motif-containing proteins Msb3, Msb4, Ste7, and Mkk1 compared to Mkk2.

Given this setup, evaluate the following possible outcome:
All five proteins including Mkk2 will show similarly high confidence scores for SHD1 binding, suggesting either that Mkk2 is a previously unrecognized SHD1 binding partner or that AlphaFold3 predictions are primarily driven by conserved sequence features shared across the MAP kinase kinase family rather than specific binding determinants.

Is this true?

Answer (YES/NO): NO